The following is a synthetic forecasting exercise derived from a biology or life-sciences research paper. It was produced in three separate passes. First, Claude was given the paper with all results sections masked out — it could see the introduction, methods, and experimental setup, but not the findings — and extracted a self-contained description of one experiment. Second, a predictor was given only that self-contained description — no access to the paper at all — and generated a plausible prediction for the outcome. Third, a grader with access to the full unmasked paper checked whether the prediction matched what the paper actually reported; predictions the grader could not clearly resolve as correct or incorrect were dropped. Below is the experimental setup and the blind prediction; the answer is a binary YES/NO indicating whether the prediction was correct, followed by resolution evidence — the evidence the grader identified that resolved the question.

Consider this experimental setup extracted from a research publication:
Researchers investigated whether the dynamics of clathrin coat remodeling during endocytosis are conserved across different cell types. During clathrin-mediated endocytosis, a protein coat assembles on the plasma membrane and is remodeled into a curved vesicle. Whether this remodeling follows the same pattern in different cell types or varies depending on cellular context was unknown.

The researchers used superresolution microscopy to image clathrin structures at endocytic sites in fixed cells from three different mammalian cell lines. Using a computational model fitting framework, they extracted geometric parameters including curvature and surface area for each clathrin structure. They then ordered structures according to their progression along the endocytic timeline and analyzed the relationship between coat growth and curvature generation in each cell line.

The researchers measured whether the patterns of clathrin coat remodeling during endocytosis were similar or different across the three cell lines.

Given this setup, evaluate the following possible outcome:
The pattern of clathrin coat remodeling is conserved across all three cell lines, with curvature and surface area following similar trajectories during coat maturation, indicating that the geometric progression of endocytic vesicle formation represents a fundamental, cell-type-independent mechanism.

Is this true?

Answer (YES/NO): YES